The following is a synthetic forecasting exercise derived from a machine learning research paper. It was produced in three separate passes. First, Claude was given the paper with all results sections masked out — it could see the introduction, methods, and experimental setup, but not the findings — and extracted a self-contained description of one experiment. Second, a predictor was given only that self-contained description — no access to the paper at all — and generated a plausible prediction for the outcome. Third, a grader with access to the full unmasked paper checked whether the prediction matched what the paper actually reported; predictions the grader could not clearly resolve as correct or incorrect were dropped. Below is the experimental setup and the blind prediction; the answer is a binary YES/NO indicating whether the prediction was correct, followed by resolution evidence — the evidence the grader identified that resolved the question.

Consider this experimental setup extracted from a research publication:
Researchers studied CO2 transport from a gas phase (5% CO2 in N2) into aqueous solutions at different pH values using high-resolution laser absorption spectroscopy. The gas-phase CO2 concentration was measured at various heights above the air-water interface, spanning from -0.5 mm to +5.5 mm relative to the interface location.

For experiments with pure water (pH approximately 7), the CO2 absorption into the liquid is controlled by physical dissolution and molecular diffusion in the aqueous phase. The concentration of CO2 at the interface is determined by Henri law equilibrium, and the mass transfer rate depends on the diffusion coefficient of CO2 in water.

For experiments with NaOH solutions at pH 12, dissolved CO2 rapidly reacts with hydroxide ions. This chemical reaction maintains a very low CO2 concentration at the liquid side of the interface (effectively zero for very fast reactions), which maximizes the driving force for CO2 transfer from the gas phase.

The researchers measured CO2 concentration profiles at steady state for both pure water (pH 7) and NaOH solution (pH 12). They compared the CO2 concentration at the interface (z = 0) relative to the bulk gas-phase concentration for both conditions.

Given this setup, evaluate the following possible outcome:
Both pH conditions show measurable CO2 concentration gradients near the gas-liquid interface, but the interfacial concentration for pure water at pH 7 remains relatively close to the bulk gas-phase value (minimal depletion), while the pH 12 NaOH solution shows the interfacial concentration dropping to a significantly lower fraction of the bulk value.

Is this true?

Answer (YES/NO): NO